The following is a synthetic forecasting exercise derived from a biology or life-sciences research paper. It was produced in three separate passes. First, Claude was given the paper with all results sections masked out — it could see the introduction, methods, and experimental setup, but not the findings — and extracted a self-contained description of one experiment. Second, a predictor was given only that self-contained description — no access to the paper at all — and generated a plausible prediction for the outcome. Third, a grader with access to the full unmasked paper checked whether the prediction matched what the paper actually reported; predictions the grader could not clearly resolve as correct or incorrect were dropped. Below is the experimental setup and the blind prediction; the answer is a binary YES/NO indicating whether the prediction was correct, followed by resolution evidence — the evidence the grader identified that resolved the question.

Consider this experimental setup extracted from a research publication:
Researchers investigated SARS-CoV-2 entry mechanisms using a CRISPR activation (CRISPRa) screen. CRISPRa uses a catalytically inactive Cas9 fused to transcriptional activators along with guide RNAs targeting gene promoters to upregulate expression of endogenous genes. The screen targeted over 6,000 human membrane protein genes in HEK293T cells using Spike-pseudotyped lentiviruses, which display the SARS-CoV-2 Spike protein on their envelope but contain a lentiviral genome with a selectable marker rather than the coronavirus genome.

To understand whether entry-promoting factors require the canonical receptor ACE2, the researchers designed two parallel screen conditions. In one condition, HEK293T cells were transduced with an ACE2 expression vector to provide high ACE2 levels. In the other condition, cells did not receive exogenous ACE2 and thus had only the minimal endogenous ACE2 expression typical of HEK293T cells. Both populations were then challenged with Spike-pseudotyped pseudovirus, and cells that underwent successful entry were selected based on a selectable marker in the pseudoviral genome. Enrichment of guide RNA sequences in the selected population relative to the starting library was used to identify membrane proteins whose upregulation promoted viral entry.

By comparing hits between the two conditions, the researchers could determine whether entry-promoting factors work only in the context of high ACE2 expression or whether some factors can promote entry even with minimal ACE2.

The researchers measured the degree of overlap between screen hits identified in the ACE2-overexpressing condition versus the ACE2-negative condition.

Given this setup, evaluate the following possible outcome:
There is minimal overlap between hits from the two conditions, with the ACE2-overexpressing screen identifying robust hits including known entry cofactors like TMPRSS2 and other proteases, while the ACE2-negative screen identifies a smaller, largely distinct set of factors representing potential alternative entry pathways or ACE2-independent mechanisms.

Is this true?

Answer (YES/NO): NO